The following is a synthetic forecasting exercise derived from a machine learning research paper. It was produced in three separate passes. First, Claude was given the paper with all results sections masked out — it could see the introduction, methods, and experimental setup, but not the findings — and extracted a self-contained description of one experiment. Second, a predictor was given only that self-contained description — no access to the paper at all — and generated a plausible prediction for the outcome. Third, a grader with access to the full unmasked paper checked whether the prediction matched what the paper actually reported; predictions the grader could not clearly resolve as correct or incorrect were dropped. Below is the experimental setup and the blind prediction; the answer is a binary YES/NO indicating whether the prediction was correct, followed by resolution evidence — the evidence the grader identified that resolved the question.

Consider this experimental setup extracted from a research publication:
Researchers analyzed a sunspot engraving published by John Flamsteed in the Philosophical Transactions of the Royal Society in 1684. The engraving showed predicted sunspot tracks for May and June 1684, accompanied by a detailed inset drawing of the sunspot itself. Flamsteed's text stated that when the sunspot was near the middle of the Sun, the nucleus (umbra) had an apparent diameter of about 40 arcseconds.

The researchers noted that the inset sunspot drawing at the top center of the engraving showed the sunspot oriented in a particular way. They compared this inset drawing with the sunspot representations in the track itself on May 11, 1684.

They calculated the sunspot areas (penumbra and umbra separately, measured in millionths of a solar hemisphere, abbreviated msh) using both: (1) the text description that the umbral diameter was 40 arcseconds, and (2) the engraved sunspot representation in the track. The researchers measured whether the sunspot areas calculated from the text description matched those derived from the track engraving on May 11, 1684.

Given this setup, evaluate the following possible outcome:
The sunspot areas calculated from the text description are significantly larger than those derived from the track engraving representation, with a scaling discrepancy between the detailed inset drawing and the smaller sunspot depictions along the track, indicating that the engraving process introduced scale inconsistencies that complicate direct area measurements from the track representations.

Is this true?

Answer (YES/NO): YES